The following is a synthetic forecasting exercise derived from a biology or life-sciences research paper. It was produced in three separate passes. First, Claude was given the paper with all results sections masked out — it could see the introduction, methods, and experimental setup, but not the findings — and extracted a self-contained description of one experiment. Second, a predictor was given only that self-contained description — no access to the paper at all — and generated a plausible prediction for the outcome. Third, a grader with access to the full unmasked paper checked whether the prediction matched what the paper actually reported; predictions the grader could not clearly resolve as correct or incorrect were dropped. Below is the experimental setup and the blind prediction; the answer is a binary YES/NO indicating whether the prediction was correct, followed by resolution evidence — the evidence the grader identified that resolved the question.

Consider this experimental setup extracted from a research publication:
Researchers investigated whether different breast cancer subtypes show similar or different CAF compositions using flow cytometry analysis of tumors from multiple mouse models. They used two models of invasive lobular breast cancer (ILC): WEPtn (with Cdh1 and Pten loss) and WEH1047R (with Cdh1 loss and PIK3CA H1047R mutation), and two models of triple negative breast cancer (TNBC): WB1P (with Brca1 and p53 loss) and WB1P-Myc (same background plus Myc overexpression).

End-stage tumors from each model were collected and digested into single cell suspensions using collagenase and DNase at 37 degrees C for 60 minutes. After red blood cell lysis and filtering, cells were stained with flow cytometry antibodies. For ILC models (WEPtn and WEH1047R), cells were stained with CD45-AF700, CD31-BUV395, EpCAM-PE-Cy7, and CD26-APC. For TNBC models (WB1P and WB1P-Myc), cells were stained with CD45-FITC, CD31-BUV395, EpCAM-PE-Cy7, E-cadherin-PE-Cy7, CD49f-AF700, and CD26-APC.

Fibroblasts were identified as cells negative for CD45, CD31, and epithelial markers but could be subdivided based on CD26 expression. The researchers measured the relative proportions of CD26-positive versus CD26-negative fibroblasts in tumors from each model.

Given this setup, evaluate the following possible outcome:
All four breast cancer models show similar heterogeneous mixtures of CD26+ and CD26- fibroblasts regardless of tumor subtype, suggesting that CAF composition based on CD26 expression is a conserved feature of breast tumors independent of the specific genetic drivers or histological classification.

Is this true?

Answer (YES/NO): YES